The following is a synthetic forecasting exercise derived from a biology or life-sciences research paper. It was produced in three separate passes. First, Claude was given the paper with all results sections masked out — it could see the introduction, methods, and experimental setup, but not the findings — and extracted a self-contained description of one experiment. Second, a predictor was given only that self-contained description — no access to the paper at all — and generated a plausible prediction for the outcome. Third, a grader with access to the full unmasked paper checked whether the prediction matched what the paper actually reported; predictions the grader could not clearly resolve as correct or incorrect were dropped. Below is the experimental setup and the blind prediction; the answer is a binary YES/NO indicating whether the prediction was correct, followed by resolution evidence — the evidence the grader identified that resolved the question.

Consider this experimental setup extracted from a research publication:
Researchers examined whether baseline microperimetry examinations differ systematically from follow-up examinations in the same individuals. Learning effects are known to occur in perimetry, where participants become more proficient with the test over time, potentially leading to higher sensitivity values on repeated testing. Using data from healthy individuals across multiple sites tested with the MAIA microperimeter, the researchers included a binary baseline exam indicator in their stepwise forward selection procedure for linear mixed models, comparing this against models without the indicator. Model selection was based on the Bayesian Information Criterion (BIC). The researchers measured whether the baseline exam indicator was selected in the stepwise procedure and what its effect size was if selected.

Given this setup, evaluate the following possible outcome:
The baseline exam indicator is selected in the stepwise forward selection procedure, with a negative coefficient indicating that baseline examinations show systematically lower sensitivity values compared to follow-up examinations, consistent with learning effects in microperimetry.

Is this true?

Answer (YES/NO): NO